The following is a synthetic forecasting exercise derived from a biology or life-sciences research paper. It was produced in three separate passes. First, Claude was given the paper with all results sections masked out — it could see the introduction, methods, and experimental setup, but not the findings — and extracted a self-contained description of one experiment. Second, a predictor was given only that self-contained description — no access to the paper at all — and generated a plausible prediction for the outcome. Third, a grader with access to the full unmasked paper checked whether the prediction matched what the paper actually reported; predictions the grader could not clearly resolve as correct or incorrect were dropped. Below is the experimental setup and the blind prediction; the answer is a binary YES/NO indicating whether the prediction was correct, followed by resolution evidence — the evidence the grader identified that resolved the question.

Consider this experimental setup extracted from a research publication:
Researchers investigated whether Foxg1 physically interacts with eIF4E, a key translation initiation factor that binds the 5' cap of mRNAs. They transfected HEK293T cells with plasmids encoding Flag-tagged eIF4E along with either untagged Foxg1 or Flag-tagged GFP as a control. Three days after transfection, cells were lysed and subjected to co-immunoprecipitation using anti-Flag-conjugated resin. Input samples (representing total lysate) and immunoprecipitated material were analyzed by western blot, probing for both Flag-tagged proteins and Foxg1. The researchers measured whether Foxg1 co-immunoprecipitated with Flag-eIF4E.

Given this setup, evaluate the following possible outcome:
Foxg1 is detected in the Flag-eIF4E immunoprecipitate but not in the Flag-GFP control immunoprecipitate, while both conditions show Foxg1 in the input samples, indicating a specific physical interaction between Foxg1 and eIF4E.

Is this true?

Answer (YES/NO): YES